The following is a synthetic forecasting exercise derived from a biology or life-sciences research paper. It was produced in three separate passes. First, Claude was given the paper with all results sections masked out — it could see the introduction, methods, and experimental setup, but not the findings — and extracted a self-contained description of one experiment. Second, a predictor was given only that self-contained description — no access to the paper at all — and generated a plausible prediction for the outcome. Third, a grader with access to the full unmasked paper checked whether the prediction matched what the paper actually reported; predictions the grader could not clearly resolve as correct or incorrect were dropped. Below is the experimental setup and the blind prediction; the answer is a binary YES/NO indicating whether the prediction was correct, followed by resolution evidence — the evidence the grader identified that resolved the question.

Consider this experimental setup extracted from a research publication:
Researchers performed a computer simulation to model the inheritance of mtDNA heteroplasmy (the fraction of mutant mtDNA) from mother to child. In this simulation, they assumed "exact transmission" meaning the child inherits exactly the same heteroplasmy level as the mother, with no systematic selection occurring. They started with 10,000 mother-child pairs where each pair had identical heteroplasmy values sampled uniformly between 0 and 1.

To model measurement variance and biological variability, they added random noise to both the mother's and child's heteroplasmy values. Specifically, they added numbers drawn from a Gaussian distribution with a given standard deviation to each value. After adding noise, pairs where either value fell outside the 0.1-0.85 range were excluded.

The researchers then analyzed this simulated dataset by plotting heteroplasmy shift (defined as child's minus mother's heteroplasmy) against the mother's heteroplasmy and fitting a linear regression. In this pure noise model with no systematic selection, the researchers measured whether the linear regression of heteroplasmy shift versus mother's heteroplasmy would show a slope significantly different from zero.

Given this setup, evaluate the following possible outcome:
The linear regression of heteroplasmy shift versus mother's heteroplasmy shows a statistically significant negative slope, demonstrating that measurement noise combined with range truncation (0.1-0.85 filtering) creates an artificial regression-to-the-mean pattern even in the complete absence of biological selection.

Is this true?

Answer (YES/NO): YES